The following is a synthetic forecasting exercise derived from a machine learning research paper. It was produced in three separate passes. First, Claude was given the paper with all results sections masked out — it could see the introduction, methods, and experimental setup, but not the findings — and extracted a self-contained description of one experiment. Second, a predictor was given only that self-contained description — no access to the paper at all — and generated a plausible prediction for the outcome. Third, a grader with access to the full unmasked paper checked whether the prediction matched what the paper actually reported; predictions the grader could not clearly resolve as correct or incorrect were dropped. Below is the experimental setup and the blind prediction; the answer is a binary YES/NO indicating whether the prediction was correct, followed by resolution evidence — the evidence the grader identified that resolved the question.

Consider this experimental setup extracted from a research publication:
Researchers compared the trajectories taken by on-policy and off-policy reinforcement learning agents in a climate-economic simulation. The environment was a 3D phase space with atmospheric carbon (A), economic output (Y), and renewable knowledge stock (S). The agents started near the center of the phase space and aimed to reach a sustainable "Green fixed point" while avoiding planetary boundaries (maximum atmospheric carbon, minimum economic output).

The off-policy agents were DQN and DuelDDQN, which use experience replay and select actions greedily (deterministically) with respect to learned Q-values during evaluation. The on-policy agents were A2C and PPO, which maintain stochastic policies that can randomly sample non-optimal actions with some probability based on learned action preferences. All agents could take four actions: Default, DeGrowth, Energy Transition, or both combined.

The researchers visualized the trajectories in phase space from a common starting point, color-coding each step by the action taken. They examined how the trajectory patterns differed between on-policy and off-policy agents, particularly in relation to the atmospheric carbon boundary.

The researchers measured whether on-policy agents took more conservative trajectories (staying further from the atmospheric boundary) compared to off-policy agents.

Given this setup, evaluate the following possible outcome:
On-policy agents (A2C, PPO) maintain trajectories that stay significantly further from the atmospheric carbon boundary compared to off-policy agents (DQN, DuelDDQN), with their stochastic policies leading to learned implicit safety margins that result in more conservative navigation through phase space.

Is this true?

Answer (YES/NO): YES